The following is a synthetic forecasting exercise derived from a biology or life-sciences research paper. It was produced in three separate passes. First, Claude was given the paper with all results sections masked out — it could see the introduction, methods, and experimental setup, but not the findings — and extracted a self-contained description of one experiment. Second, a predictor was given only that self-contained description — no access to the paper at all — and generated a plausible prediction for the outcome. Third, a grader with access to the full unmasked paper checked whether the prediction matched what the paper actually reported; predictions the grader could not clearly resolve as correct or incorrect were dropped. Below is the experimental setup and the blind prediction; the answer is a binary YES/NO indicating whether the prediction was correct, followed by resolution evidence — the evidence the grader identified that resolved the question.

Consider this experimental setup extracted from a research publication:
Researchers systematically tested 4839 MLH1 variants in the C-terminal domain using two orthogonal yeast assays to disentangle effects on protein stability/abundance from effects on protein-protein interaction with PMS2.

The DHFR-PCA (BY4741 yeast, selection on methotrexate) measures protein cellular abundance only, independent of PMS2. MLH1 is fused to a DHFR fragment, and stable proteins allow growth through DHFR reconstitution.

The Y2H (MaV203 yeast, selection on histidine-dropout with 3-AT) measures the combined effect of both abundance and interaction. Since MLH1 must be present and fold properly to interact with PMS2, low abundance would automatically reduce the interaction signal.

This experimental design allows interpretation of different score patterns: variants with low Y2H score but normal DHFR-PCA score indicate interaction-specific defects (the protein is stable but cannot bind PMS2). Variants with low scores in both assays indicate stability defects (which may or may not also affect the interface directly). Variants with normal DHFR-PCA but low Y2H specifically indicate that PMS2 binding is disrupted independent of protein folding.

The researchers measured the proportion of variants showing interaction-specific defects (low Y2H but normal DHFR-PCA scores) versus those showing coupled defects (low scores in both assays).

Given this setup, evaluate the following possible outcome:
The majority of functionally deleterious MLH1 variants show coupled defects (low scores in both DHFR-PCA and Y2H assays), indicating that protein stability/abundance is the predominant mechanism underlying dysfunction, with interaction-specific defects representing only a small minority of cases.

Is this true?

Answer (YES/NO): YES